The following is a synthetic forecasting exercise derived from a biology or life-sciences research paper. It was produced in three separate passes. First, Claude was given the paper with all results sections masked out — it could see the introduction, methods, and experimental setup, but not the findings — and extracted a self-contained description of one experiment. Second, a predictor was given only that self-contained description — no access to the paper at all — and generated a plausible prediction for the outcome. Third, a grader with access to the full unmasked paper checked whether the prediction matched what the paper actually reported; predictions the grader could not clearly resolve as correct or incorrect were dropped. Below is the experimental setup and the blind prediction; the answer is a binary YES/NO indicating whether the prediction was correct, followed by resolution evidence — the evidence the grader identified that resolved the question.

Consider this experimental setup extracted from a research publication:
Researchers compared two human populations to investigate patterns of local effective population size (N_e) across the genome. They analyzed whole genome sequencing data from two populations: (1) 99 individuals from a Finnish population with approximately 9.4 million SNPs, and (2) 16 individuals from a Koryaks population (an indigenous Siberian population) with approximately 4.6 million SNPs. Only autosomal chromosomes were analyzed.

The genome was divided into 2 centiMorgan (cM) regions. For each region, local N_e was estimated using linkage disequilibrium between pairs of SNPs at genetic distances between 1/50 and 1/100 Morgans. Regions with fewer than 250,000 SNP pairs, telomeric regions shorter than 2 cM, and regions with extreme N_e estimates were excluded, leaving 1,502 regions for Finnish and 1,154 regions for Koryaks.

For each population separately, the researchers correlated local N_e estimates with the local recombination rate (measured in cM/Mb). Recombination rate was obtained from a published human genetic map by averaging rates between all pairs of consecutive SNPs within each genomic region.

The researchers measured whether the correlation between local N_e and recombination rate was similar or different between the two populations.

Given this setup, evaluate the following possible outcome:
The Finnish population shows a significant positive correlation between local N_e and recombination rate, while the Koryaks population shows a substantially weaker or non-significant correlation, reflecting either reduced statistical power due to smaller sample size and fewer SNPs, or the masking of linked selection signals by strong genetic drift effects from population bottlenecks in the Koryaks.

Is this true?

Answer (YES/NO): NO